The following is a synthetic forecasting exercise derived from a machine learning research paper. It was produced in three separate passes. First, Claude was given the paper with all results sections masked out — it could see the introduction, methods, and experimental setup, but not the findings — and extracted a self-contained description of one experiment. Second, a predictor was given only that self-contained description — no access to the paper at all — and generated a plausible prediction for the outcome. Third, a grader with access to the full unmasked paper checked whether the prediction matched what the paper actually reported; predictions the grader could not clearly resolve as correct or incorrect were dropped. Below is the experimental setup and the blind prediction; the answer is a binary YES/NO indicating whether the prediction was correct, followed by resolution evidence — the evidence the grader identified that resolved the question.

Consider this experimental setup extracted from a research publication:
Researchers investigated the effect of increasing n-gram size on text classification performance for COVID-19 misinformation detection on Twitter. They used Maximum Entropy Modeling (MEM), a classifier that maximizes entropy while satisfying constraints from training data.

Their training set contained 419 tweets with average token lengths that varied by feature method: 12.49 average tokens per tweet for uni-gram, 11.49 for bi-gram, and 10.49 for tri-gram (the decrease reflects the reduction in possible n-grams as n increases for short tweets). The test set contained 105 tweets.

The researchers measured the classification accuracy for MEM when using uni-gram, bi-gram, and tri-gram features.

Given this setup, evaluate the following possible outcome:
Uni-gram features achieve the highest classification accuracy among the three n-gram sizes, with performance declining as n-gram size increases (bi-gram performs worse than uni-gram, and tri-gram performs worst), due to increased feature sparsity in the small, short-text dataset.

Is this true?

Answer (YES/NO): YES